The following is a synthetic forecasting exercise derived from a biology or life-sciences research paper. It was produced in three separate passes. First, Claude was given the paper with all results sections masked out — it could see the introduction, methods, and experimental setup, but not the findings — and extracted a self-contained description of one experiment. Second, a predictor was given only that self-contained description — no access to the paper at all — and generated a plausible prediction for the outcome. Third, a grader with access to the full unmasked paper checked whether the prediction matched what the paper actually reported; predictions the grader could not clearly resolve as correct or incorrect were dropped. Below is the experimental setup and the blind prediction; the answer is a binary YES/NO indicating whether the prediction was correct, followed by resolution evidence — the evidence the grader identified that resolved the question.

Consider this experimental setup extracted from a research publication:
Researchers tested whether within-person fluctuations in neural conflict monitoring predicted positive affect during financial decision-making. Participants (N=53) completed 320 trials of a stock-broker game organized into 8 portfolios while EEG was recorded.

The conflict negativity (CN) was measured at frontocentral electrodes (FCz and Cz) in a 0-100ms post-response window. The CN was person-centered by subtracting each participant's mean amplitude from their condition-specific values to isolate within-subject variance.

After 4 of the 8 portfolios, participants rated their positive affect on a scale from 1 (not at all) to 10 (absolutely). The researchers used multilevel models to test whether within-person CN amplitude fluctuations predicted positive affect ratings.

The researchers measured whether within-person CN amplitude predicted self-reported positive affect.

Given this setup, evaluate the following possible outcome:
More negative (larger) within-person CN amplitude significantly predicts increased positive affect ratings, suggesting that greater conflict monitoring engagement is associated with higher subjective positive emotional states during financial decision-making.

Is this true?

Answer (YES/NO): NO